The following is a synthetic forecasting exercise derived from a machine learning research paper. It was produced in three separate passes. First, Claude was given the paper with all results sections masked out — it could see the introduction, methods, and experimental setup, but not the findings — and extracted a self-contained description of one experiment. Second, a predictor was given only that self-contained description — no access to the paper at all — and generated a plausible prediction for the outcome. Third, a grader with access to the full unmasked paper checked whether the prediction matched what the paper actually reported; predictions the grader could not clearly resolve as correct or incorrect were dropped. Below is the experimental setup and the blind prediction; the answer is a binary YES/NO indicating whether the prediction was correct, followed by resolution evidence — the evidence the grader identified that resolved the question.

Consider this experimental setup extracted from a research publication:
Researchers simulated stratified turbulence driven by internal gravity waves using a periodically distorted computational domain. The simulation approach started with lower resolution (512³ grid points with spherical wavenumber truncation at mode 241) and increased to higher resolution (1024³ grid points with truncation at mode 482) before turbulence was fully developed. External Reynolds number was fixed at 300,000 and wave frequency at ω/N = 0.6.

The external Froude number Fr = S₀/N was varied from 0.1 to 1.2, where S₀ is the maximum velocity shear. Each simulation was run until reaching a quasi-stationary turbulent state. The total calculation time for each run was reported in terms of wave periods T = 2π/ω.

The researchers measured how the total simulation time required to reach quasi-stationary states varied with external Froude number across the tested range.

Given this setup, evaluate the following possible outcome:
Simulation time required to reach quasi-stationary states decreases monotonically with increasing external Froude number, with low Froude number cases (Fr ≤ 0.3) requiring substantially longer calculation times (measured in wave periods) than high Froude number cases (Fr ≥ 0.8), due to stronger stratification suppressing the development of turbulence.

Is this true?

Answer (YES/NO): YES